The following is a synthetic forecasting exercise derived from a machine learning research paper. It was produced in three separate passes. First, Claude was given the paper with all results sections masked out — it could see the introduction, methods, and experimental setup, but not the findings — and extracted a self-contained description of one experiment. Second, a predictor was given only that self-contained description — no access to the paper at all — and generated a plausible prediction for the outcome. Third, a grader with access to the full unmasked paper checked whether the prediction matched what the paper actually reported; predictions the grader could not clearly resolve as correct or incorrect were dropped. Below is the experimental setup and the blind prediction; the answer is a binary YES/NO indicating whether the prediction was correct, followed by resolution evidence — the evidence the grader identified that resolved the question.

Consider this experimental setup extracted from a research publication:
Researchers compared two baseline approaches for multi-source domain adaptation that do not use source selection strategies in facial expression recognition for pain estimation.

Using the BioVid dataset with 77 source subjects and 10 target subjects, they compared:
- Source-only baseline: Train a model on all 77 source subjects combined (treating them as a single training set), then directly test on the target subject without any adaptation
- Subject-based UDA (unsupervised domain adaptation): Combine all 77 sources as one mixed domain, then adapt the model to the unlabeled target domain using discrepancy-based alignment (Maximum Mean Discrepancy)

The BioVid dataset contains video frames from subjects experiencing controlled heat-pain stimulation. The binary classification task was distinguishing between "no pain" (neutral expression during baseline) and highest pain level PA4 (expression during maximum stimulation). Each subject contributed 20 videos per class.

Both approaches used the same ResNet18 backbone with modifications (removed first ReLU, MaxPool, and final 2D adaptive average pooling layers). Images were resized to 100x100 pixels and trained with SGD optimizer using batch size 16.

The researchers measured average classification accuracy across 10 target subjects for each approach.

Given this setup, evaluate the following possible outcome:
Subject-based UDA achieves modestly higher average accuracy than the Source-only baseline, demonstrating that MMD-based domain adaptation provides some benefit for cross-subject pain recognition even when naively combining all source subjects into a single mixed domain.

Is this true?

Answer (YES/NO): YES